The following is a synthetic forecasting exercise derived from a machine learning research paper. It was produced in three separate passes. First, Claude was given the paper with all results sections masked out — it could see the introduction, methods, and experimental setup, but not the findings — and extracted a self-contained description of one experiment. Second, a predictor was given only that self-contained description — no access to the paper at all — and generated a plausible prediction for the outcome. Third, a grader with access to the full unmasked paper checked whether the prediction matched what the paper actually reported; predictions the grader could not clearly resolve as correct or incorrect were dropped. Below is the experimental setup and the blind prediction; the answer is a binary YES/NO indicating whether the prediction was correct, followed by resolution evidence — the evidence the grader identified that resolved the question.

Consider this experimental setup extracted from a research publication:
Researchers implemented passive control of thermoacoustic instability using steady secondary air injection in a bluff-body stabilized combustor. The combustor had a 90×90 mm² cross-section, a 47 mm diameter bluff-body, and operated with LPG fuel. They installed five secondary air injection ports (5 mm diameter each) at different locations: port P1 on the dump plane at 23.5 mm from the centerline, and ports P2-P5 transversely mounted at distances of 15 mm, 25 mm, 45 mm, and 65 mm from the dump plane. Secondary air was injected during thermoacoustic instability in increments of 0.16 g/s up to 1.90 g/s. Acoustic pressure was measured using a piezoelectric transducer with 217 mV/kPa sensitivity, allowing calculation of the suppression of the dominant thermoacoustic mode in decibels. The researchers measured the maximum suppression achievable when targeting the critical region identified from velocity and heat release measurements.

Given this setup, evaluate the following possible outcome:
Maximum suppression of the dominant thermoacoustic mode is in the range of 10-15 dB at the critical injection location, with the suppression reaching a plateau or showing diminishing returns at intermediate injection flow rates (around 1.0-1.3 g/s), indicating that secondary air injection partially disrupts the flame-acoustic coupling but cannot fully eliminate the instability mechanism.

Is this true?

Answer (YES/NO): NO